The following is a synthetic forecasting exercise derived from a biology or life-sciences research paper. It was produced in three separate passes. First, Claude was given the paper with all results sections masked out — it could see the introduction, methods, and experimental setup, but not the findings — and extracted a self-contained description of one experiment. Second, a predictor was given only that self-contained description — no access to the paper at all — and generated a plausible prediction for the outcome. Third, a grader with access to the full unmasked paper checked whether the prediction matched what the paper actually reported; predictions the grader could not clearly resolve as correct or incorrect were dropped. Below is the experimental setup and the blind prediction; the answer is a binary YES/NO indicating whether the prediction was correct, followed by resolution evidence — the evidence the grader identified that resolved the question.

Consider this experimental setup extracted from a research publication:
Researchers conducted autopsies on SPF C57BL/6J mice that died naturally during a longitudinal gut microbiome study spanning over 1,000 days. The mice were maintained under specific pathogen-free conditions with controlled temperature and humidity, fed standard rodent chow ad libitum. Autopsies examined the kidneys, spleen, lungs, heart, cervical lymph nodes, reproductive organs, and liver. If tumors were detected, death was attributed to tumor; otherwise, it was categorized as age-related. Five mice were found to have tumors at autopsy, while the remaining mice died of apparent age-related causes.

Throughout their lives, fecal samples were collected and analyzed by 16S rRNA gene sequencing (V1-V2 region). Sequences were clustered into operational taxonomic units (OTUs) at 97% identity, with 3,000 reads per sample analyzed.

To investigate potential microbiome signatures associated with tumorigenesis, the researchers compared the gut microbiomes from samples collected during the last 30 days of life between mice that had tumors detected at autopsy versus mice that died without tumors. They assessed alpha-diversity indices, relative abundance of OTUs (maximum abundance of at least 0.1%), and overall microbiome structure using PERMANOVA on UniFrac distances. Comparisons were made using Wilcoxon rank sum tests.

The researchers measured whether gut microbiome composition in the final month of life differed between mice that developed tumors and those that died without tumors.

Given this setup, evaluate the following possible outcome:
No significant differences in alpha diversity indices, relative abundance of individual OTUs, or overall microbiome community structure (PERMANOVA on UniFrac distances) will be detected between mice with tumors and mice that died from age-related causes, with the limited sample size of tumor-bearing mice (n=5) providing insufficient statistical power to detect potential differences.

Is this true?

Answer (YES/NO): NO